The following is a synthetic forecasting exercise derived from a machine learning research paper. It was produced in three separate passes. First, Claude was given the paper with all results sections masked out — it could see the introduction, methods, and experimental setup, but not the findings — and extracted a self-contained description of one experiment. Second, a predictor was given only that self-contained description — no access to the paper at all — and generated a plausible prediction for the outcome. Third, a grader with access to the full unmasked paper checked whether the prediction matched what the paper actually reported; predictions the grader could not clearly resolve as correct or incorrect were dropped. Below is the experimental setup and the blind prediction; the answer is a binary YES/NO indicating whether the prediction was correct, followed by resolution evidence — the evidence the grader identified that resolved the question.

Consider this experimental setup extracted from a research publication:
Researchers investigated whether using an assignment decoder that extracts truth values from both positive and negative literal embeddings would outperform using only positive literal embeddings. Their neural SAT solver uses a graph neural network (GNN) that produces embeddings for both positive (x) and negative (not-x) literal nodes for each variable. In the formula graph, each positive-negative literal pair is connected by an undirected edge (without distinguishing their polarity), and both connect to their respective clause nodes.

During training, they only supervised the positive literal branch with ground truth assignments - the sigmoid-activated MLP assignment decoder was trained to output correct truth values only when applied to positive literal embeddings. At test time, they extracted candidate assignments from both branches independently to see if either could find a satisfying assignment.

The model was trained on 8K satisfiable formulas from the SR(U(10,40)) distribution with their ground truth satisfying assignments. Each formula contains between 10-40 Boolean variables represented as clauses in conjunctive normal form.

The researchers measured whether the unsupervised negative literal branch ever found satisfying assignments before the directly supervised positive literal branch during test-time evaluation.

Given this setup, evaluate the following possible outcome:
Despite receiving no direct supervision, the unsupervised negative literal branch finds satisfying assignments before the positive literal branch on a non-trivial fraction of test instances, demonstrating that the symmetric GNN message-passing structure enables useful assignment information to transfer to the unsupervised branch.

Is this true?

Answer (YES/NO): NO